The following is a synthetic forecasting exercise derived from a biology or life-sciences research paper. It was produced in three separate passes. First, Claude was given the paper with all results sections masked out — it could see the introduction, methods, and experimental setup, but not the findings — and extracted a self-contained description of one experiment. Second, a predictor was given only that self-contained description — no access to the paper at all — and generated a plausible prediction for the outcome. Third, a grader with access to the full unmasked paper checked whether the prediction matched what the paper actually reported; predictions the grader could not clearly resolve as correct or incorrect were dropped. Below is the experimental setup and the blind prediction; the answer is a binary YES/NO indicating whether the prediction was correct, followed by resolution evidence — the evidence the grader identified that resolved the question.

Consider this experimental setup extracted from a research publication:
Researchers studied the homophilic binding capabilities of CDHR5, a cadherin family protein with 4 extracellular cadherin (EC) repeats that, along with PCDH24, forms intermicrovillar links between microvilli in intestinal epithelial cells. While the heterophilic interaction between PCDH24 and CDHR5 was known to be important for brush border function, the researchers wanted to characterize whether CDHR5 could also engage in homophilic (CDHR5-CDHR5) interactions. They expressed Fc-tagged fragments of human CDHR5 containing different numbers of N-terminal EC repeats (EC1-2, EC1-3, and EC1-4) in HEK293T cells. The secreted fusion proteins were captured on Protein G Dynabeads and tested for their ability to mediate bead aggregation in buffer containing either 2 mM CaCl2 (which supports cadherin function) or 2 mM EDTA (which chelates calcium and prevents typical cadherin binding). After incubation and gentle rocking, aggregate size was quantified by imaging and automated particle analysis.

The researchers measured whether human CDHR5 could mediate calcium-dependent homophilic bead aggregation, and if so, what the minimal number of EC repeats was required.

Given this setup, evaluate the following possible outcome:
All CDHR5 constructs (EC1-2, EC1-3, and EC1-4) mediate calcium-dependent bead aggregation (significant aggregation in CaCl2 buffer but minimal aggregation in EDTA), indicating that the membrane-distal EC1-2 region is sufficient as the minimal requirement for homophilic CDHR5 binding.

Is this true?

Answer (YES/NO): NO